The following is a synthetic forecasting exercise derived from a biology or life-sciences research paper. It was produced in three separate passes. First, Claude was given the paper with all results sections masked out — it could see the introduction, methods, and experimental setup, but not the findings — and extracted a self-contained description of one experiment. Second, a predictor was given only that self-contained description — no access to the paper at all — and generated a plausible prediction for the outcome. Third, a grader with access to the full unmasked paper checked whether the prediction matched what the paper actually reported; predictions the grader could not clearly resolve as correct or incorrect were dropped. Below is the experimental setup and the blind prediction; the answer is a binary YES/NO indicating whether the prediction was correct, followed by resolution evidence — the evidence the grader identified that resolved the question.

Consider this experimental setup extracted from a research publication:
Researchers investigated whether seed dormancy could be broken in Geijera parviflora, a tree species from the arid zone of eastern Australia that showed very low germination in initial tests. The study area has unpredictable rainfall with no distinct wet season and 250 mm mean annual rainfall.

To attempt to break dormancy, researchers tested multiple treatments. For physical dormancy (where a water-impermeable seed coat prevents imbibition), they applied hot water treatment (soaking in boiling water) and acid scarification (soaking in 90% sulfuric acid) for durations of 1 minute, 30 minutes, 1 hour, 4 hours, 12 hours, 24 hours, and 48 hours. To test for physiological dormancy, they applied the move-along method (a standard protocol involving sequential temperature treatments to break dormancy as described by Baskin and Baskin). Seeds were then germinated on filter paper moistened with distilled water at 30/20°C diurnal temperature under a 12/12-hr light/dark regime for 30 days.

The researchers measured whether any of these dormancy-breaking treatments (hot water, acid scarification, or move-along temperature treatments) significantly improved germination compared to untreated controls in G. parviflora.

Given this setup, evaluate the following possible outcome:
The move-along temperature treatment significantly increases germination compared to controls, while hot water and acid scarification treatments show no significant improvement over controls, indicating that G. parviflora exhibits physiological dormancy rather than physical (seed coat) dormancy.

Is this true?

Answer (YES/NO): NO